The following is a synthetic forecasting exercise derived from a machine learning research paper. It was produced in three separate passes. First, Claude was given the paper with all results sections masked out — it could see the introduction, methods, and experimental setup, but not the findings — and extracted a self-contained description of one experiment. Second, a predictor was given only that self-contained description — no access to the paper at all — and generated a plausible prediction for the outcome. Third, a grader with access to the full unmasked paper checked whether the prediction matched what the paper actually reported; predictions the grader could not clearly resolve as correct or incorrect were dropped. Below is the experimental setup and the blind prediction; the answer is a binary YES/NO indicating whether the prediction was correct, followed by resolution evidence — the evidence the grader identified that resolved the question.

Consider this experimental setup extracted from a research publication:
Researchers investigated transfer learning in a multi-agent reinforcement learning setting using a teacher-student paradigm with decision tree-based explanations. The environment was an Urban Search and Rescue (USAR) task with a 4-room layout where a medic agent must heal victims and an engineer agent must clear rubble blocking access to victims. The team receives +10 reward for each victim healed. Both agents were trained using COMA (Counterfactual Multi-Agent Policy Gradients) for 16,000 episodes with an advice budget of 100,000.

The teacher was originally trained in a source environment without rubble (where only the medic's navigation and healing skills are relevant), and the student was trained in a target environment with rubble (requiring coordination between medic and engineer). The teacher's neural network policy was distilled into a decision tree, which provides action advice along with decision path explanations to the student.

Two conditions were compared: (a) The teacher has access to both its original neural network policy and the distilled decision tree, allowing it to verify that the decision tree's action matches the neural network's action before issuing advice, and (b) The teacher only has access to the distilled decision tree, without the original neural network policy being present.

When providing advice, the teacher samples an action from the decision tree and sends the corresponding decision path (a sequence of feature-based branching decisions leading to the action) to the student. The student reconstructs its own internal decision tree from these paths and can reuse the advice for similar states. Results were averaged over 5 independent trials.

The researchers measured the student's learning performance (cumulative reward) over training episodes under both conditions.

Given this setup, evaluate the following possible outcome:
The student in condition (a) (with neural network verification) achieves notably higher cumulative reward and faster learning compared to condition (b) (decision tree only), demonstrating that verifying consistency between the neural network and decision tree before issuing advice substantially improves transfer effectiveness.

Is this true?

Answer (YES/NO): NO